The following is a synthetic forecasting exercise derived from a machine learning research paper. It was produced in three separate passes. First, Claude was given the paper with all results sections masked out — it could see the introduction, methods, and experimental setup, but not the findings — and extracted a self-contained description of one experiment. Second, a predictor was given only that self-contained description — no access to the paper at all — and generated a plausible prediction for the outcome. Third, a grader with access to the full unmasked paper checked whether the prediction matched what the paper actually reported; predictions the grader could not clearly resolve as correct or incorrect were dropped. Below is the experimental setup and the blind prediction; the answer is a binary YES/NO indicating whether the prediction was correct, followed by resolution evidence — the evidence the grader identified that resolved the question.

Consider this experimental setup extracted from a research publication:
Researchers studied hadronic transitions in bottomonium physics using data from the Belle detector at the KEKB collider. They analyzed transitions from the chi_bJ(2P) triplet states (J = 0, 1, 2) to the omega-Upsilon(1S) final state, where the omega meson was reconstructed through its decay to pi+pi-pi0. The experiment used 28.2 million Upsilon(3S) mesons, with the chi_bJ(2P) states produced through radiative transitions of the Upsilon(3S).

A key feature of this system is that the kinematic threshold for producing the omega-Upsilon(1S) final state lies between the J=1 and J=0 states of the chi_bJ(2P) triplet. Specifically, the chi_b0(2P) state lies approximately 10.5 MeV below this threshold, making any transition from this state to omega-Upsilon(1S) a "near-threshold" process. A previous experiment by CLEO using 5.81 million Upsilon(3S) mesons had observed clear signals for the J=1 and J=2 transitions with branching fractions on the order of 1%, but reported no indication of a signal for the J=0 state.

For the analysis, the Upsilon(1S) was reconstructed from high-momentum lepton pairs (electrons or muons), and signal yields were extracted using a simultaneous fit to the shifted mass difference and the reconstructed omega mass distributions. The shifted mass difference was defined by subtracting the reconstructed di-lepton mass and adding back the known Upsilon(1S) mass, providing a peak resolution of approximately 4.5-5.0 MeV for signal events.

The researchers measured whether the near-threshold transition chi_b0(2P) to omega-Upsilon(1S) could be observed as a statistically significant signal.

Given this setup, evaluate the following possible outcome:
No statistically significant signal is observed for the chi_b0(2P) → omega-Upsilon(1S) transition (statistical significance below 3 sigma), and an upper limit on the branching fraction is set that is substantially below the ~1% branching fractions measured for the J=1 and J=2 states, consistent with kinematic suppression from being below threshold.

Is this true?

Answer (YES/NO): NO